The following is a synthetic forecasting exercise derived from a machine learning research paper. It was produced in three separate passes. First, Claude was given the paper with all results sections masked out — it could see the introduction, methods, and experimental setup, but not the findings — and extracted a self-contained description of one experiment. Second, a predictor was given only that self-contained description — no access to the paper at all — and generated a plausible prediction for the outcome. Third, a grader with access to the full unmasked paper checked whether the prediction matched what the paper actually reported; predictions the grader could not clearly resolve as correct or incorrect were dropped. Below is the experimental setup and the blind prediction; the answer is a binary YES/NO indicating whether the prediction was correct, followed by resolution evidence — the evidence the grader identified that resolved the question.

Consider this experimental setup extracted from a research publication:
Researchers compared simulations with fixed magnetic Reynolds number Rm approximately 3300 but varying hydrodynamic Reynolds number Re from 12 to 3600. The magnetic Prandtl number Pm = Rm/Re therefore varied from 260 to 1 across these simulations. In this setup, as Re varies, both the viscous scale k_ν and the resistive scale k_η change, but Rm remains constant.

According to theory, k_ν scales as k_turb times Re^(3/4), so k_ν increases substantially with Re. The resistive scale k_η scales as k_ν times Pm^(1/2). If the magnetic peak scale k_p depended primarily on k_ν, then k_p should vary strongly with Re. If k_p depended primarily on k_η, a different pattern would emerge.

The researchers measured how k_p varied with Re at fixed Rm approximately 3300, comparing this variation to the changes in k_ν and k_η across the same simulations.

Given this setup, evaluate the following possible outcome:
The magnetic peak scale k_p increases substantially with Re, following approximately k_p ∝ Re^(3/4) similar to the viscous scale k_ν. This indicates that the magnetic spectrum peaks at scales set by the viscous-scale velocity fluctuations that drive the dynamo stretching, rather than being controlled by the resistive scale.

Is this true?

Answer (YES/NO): NO